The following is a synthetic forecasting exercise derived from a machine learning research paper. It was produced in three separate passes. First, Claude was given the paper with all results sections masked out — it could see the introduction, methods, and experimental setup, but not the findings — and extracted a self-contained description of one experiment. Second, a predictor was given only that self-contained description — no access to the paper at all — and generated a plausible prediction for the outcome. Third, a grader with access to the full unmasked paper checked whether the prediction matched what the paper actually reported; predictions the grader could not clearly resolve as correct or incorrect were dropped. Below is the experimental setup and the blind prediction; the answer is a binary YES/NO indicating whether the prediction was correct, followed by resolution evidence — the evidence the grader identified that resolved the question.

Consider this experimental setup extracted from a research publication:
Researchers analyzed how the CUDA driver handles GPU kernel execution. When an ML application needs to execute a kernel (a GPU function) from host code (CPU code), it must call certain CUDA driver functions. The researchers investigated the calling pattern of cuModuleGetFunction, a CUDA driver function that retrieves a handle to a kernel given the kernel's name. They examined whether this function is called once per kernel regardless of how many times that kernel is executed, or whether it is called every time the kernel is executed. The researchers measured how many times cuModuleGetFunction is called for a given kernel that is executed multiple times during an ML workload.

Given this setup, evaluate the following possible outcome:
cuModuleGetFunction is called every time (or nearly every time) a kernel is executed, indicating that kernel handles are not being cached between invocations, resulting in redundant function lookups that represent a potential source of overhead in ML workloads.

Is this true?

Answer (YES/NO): NO